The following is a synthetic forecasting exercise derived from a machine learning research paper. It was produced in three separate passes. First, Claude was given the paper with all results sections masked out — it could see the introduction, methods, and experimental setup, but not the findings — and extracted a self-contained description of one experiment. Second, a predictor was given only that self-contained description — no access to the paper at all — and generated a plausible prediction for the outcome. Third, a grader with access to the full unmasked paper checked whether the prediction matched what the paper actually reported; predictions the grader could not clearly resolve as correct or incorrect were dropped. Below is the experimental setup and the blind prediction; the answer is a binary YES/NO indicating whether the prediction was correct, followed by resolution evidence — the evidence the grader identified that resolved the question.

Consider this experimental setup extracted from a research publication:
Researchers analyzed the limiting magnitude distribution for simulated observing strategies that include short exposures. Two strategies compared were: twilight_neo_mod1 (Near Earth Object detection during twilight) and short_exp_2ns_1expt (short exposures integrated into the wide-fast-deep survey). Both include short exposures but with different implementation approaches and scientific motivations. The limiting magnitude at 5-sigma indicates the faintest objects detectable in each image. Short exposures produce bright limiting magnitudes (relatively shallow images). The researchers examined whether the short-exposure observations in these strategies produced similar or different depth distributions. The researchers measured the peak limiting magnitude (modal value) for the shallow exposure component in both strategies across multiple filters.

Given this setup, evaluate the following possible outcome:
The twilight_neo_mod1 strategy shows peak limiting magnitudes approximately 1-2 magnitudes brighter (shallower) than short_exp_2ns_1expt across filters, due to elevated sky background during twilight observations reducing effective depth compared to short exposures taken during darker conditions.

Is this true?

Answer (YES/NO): NO